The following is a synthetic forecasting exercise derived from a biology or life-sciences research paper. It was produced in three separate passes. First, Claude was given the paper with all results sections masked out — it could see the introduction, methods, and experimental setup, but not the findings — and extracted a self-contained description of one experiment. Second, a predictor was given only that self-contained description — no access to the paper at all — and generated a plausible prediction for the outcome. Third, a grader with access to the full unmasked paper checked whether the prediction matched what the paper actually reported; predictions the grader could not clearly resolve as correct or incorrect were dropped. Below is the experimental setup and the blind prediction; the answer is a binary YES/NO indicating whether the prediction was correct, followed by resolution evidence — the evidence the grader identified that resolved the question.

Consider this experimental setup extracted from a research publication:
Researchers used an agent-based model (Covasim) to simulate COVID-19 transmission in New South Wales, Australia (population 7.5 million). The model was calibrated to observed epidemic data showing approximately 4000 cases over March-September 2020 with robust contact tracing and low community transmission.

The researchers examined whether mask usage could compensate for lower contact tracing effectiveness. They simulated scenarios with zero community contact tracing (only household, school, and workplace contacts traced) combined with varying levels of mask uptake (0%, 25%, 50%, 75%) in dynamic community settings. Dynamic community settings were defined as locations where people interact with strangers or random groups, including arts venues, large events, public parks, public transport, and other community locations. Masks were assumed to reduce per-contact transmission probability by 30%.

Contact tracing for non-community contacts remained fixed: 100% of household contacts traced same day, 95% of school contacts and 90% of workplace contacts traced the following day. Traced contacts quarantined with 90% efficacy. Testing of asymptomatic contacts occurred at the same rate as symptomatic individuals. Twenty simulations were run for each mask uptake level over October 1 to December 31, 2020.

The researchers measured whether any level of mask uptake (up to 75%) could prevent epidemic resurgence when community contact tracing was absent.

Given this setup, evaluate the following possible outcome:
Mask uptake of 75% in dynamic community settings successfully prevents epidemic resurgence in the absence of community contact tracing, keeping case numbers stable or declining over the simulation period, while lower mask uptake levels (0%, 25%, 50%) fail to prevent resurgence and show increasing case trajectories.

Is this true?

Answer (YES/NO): NO